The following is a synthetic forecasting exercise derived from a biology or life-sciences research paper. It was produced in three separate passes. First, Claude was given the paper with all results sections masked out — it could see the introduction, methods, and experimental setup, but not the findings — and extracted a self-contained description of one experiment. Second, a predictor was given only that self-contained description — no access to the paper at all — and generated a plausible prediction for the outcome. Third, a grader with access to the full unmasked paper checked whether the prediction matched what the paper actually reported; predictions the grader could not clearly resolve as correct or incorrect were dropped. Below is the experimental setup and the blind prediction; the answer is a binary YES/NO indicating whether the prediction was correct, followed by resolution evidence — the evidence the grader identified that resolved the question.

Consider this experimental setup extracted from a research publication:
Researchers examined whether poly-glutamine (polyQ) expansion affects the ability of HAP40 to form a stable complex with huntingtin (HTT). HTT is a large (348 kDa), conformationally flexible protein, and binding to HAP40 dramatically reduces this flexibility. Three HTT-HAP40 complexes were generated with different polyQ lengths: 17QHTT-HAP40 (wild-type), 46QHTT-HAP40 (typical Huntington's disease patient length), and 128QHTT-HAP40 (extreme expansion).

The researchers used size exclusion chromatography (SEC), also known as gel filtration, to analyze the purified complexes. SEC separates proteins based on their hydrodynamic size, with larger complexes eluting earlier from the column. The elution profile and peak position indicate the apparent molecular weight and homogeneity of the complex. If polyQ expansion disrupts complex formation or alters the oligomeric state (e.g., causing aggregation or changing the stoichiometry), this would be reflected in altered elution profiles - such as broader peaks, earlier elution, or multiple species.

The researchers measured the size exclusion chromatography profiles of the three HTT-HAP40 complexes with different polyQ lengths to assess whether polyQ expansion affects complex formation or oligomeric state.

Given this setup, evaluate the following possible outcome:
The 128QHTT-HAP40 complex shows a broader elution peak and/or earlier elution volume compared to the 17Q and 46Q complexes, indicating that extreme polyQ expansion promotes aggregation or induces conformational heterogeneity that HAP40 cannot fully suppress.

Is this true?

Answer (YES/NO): NO